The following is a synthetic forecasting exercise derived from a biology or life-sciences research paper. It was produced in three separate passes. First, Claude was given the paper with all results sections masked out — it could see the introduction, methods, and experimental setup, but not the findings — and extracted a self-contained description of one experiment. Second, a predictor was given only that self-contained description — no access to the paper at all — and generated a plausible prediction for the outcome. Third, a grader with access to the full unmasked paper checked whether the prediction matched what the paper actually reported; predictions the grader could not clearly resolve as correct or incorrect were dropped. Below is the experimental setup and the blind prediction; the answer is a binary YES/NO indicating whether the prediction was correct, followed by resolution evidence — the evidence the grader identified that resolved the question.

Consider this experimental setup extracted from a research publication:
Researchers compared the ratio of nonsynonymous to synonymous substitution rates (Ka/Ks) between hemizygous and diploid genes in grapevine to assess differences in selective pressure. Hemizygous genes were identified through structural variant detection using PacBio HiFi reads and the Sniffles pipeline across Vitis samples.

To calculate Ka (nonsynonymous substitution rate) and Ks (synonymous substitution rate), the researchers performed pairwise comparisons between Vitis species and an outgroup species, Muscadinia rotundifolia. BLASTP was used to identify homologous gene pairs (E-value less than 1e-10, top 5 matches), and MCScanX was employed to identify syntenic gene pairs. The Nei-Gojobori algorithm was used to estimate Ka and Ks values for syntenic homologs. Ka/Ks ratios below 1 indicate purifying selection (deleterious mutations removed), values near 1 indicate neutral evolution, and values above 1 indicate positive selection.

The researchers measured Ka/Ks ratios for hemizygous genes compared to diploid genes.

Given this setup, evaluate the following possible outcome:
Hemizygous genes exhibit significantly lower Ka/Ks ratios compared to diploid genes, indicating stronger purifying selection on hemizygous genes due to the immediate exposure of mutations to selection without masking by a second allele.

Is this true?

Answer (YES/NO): NO